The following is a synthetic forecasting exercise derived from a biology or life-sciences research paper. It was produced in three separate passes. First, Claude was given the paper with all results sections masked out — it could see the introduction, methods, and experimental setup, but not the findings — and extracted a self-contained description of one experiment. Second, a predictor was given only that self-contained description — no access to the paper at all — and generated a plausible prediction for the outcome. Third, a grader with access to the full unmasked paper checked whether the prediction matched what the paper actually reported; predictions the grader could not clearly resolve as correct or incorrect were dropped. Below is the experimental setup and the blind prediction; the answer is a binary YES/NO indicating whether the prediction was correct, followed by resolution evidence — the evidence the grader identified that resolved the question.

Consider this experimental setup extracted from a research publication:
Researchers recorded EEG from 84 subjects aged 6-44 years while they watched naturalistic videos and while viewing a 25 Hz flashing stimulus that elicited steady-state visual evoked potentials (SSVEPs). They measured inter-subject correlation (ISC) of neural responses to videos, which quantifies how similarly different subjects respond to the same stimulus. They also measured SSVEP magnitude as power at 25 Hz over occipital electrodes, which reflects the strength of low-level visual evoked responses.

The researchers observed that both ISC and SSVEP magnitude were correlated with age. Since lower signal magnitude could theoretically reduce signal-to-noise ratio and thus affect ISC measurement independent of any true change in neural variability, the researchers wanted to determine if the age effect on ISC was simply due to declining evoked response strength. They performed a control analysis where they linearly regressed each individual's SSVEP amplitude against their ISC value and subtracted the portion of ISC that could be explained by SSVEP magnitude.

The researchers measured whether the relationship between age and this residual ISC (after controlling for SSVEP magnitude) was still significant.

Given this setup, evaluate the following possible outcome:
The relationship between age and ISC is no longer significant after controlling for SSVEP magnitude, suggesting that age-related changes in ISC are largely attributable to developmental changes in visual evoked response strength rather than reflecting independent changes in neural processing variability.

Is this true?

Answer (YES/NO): NO